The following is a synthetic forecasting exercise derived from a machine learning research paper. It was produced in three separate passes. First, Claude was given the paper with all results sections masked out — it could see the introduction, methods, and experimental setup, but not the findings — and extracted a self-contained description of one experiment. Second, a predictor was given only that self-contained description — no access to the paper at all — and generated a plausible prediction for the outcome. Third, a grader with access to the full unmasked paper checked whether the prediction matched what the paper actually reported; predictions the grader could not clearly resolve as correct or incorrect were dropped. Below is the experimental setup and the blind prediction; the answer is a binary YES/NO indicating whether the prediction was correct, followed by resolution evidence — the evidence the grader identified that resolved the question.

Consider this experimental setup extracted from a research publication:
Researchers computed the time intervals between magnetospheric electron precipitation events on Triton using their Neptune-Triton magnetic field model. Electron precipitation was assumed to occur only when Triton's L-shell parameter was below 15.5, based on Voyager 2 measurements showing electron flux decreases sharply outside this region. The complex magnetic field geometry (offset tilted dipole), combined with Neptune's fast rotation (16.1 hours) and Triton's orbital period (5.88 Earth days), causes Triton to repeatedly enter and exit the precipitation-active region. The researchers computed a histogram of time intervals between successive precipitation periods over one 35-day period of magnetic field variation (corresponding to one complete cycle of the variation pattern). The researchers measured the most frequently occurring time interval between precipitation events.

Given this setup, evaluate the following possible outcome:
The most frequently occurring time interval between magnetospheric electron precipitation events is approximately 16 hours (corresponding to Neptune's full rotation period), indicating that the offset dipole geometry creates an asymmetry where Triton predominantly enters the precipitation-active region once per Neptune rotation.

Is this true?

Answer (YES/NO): NO